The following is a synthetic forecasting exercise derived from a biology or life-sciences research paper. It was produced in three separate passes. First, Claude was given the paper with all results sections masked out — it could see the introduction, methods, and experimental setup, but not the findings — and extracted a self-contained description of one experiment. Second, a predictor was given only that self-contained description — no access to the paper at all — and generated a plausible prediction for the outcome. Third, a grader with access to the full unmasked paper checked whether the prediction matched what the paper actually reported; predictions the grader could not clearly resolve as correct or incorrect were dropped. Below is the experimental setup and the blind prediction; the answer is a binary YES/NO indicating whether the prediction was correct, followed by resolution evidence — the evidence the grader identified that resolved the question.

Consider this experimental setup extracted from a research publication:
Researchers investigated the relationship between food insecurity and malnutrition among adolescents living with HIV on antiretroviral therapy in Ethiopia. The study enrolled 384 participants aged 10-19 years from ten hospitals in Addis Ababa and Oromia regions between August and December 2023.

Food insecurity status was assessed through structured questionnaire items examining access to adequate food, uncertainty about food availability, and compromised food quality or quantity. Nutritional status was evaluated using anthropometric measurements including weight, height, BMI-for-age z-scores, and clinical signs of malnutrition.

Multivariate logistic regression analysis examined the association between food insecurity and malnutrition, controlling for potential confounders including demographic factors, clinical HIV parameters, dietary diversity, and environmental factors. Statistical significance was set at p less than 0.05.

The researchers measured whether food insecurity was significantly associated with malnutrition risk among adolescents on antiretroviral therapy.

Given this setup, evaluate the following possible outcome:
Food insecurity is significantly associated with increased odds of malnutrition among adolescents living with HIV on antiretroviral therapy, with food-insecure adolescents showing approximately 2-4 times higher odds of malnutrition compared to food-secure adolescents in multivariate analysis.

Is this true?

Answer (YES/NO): NO